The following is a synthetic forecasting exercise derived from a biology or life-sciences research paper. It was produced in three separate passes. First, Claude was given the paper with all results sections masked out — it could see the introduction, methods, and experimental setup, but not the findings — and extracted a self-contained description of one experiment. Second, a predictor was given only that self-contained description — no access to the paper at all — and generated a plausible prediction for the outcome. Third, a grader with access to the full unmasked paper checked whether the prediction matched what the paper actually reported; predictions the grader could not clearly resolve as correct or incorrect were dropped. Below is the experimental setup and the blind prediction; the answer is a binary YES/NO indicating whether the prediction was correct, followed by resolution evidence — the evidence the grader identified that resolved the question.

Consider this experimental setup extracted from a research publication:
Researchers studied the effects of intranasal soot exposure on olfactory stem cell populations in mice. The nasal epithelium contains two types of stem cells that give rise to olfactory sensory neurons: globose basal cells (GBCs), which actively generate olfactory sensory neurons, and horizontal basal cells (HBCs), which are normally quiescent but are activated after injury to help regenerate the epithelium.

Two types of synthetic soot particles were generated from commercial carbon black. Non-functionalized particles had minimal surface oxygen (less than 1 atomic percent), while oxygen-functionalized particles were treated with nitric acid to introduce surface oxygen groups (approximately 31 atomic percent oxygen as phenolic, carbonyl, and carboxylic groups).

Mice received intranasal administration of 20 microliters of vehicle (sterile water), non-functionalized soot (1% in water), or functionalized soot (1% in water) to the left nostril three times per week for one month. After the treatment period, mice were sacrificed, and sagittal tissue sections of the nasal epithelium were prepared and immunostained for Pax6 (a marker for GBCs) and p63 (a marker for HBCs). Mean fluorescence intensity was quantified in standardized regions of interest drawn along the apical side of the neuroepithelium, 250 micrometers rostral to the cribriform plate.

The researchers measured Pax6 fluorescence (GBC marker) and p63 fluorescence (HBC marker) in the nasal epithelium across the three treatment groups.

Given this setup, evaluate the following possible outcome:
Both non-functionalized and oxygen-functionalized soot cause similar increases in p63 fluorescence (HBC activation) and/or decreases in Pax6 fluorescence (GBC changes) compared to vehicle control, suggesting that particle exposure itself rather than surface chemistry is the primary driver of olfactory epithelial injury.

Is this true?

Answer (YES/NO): NO